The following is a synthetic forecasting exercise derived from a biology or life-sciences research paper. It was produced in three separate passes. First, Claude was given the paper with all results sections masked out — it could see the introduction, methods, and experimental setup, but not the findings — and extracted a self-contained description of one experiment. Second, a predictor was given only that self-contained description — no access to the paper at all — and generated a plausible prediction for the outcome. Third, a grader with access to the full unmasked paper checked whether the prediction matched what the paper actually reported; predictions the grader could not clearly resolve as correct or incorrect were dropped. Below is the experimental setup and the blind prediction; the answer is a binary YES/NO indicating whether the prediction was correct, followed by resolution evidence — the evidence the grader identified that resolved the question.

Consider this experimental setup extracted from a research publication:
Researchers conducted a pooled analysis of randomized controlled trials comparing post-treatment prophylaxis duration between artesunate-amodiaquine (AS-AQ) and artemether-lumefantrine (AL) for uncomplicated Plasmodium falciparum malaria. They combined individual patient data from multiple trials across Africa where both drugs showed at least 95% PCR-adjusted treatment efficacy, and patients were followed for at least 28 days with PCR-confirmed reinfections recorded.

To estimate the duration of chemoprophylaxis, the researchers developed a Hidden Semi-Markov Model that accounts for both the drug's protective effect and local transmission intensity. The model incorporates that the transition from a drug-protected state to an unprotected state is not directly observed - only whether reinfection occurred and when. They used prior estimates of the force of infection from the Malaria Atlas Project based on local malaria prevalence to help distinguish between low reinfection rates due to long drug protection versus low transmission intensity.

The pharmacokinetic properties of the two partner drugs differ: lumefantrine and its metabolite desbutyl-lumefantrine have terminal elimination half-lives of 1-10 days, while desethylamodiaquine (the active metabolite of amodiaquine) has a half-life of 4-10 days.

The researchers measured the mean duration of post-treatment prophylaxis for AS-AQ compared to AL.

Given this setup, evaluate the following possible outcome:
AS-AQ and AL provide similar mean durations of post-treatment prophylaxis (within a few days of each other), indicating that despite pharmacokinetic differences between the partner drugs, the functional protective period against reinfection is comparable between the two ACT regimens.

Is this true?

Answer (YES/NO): YES